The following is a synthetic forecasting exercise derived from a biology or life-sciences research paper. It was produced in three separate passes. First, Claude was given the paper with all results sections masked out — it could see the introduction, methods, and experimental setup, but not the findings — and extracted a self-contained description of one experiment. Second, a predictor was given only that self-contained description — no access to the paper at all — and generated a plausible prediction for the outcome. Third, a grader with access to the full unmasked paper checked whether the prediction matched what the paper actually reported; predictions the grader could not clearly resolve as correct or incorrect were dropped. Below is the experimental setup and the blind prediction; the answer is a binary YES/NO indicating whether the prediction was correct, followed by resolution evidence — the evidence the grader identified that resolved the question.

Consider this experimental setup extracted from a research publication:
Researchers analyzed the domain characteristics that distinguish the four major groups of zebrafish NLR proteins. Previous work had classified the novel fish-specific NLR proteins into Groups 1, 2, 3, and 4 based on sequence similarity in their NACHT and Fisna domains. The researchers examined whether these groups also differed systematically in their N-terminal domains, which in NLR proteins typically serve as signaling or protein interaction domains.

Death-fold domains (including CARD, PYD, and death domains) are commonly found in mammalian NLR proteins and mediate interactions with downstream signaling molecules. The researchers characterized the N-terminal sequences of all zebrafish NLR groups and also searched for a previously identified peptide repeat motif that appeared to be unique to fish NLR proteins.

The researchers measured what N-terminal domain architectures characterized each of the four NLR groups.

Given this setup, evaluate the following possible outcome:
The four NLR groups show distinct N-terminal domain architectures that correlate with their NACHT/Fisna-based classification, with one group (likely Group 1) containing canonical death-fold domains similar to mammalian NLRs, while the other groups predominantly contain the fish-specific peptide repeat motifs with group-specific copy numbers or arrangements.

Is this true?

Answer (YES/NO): NO